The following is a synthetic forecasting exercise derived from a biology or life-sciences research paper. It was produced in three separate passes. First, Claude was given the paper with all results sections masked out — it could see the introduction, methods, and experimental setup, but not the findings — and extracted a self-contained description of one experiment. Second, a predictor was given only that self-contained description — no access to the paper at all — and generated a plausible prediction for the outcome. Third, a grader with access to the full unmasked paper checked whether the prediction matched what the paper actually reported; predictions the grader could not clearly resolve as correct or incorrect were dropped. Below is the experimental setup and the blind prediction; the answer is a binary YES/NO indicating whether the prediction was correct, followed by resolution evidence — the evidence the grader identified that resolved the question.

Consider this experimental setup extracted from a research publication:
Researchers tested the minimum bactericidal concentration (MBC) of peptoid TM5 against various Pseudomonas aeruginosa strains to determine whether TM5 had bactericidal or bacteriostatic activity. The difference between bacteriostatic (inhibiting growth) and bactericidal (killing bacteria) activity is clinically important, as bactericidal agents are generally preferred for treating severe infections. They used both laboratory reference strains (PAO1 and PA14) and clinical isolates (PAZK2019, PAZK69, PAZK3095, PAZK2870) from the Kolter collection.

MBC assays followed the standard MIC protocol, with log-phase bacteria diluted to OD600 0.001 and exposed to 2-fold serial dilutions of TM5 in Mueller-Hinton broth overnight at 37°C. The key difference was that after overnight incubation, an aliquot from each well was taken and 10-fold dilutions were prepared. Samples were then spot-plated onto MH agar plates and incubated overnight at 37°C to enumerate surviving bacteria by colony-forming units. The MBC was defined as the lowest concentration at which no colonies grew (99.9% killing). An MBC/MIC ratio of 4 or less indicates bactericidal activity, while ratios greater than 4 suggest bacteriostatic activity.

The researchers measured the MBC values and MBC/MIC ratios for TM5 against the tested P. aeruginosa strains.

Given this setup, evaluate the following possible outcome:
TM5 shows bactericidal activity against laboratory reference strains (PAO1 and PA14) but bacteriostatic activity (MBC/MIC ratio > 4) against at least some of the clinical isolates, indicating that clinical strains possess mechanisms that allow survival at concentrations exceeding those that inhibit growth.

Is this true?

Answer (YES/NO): NO